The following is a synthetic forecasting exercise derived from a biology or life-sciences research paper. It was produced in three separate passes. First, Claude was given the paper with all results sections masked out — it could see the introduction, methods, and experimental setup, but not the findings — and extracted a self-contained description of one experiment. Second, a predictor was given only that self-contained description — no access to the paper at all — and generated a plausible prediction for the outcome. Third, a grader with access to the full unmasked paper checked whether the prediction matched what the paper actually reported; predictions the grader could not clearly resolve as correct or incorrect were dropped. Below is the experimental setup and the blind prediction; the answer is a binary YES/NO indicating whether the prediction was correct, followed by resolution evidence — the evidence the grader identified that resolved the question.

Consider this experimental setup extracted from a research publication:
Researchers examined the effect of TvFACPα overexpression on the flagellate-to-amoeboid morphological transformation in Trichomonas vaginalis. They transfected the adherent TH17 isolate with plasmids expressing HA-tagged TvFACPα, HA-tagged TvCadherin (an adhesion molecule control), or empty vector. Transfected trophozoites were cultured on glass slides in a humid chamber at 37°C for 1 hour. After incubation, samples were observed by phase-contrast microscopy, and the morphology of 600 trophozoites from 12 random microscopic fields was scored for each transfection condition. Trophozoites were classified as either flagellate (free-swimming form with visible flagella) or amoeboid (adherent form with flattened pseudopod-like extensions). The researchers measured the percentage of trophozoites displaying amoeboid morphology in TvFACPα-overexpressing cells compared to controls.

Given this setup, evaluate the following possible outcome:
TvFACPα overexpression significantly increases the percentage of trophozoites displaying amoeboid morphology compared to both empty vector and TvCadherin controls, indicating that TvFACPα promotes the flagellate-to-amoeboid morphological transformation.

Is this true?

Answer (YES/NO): NO